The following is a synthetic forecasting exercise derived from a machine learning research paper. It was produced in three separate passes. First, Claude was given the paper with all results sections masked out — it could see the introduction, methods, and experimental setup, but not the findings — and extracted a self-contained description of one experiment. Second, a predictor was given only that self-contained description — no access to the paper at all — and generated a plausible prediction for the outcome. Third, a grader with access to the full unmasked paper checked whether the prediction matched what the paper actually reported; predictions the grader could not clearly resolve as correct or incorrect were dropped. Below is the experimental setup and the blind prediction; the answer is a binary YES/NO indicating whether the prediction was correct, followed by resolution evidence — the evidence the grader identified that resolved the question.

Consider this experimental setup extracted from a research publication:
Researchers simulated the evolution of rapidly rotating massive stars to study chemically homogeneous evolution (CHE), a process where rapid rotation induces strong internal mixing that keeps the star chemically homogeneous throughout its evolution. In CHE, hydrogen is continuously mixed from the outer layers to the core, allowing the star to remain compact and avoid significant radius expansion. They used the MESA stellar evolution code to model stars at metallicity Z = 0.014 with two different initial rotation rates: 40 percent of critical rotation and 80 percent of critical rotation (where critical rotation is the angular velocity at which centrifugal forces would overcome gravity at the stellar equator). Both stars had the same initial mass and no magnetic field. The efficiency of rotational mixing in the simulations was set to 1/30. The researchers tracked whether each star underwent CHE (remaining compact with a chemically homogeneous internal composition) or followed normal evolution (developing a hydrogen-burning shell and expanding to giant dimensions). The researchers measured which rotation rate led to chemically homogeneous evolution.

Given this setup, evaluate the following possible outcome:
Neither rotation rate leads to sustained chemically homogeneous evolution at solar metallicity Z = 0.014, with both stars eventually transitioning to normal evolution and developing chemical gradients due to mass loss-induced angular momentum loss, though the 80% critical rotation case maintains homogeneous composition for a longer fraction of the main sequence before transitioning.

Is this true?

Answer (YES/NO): NO